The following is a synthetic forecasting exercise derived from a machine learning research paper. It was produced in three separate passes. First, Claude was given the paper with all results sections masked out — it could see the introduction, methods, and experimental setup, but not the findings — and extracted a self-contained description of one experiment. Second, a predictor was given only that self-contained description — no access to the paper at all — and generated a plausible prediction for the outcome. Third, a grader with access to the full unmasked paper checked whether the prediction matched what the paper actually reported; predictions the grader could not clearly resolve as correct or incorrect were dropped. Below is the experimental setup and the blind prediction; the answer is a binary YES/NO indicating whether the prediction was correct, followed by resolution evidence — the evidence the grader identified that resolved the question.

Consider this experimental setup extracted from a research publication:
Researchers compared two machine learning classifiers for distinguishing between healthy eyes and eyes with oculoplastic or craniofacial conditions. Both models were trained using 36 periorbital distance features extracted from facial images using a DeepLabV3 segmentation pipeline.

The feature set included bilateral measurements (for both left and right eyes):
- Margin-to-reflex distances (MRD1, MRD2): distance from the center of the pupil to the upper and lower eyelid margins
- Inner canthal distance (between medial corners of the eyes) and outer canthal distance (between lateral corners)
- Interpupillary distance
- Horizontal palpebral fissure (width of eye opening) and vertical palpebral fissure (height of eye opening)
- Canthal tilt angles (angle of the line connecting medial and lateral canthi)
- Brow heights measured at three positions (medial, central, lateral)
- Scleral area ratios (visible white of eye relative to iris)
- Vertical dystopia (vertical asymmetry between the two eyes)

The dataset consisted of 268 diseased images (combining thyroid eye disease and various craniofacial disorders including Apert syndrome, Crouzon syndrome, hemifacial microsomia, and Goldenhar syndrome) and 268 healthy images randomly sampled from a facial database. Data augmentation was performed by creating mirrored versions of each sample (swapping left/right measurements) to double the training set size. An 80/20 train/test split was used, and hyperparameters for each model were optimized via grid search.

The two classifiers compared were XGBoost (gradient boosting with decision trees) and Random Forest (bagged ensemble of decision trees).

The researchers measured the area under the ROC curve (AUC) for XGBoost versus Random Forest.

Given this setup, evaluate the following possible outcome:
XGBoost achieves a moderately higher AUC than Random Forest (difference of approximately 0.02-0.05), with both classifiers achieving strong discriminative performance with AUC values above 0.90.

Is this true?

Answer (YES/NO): NO